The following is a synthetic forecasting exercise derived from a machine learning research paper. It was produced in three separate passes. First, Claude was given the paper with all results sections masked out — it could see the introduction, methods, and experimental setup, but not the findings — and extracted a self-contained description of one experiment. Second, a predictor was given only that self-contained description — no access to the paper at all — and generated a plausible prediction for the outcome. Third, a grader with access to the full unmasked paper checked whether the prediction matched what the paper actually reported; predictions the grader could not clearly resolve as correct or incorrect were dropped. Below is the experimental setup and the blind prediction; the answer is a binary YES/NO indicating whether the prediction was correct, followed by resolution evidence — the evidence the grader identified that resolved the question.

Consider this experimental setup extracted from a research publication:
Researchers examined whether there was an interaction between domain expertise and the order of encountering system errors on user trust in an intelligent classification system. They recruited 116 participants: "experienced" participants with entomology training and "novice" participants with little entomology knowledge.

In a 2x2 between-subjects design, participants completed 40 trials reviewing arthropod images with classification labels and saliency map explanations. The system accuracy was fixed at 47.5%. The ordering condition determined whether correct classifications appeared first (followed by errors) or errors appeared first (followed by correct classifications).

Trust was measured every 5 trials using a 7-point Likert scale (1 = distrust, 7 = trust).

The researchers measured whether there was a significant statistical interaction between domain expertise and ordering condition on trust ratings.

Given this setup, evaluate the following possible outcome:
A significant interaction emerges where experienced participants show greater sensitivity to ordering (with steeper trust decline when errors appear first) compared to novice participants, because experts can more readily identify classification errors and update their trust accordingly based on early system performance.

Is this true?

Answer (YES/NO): NO